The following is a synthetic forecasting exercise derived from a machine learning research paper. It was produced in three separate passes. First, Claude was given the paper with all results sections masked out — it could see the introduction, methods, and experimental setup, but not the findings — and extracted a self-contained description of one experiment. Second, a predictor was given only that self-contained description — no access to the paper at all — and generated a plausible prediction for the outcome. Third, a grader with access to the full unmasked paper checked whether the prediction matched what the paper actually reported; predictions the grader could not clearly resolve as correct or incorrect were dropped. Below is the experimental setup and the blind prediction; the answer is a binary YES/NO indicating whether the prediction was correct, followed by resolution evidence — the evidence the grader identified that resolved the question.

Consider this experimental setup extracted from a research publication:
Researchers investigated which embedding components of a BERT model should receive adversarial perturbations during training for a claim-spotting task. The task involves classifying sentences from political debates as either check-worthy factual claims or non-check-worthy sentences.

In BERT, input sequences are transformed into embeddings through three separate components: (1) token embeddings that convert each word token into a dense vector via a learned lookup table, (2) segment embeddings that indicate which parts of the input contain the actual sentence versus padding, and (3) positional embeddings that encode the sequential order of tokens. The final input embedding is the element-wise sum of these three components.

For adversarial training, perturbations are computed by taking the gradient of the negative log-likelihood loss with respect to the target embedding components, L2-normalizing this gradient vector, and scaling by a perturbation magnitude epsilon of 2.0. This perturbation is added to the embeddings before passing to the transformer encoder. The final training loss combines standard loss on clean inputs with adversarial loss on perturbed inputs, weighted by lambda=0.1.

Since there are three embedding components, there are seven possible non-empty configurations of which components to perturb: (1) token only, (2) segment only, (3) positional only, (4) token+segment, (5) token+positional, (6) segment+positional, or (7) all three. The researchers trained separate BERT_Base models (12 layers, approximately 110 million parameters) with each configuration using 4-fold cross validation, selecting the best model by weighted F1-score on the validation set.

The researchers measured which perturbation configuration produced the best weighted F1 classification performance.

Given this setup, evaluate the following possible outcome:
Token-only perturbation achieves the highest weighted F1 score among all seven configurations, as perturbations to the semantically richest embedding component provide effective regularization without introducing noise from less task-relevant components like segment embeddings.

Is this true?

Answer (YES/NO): YES